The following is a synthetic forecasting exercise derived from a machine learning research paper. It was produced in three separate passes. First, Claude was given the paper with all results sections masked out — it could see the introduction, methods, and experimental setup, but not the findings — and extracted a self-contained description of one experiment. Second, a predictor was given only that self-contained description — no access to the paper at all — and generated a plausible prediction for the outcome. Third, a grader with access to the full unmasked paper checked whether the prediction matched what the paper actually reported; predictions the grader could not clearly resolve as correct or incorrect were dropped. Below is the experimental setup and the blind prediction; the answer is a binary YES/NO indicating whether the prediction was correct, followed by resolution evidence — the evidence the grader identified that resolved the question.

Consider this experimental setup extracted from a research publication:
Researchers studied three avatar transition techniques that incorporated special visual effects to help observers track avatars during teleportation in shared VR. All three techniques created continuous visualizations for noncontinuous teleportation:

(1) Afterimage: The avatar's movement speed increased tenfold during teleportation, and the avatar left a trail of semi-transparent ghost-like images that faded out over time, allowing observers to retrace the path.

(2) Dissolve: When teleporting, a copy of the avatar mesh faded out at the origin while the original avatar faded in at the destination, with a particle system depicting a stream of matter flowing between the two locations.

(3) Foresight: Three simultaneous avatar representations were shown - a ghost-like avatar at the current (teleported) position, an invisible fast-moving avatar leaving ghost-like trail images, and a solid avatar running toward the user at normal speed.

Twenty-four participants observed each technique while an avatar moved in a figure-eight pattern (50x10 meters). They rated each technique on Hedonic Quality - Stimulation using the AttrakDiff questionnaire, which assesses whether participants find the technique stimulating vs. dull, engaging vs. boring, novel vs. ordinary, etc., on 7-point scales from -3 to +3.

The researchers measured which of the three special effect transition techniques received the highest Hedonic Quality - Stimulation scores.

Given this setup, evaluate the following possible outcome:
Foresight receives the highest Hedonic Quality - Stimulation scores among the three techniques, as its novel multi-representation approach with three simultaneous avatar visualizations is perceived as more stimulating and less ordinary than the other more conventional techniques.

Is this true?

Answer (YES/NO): YES